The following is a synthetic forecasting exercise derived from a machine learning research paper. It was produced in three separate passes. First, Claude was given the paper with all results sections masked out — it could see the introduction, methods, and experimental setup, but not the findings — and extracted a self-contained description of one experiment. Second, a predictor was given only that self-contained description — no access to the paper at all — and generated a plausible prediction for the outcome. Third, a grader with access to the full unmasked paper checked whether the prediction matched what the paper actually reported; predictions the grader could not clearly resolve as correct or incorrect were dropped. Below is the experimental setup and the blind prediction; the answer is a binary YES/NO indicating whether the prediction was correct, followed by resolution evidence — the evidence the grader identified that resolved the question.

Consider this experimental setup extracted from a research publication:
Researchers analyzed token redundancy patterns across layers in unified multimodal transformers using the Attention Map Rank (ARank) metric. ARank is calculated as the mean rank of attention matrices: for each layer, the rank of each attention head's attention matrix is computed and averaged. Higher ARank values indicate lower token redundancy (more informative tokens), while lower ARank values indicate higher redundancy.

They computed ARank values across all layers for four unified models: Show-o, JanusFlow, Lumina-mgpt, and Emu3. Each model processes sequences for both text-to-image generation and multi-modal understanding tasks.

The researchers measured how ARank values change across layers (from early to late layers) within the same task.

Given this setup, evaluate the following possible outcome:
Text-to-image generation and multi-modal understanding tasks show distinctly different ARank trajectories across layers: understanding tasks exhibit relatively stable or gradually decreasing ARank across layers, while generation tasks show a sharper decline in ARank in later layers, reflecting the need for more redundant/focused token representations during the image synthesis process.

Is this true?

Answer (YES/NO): NO